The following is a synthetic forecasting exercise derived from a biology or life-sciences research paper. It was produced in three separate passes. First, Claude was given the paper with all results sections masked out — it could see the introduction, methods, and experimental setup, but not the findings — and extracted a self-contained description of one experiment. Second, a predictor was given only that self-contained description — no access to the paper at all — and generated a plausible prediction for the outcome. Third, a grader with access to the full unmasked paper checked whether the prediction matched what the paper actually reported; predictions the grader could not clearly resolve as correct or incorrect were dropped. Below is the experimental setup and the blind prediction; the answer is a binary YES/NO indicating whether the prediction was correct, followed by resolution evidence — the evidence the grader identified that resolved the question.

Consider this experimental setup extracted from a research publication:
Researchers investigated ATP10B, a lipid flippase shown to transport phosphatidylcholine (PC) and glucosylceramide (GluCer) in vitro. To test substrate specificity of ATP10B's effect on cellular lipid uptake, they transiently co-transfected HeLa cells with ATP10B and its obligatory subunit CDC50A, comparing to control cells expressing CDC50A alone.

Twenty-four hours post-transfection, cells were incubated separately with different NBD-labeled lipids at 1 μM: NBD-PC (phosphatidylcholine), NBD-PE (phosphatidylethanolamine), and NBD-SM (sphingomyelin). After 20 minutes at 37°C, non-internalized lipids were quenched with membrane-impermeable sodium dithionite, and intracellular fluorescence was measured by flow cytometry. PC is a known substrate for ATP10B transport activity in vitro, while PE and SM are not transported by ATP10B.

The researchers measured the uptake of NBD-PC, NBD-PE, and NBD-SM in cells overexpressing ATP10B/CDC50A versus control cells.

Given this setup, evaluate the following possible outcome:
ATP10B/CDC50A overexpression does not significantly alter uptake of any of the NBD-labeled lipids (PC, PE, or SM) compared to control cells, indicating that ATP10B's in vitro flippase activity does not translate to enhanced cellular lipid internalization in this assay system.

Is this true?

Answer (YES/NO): NO